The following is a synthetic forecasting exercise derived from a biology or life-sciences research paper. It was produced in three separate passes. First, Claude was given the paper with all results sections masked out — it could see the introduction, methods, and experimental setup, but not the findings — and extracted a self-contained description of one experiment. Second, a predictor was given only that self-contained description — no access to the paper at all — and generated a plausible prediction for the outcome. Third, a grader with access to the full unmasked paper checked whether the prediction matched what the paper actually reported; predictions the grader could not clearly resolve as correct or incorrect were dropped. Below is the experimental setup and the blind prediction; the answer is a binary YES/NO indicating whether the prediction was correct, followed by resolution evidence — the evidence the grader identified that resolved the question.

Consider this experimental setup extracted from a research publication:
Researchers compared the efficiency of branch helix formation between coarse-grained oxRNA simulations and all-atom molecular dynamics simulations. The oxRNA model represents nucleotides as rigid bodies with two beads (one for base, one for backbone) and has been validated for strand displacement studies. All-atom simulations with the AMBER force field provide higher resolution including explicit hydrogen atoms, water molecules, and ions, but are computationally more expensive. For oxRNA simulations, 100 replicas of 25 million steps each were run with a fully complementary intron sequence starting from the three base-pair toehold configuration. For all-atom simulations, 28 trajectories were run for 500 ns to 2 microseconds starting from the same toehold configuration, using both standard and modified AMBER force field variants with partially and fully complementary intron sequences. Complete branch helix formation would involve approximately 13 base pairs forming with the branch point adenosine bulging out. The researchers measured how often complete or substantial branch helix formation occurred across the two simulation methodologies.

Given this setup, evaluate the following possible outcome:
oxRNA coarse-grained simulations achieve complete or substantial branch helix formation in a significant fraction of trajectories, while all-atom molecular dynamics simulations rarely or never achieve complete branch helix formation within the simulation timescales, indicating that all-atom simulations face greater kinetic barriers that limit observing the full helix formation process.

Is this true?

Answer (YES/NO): YES